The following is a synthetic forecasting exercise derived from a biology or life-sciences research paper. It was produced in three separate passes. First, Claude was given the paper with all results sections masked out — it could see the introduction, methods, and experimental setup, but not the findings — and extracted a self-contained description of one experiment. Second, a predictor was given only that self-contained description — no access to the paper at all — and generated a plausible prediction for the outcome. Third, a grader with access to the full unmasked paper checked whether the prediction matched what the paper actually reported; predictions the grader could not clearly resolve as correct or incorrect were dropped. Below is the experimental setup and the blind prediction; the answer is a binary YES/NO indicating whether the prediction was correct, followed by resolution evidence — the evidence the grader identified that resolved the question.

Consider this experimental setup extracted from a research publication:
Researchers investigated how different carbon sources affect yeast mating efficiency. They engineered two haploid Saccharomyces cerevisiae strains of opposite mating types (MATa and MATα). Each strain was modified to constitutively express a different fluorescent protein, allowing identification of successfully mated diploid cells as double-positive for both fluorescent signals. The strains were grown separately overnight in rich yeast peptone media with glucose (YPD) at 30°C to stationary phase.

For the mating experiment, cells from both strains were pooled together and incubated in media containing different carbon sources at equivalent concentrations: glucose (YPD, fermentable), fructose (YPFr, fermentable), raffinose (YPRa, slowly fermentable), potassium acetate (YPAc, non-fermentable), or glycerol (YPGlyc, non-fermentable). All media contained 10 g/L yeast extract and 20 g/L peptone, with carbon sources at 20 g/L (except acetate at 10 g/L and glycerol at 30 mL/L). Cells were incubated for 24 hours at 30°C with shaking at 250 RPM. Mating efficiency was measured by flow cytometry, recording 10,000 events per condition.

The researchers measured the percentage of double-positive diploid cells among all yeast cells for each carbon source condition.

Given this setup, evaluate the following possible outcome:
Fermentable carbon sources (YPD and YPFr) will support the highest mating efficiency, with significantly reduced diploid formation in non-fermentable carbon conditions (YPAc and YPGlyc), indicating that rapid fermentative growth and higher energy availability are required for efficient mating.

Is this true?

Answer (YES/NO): YES